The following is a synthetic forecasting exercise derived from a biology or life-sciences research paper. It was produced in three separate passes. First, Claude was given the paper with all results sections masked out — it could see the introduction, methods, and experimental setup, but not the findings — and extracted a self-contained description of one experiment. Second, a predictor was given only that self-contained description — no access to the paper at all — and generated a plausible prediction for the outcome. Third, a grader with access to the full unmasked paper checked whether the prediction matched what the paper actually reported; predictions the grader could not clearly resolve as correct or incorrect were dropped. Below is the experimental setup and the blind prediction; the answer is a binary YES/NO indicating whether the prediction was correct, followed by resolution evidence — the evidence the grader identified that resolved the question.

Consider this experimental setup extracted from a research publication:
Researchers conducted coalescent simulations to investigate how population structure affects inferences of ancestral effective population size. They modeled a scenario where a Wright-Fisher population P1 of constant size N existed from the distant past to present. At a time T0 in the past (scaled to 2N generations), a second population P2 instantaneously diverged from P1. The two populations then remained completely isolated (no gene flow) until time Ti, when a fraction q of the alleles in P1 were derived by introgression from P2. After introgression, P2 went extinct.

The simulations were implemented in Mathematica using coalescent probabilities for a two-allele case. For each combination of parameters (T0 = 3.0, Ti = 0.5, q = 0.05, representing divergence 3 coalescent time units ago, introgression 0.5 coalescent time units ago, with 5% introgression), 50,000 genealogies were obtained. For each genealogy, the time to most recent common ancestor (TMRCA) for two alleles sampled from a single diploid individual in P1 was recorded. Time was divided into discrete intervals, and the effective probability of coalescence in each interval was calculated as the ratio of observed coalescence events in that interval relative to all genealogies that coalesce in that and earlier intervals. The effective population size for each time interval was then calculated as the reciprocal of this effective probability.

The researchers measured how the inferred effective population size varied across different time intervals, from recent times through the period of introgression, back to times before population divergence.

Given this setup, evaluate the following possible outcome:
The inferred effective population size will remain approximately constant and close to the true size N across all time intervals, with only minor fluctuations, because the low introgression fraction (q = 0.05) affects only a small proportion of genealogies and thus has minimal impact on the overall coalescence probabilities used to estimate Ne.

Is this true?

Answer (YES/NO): NO